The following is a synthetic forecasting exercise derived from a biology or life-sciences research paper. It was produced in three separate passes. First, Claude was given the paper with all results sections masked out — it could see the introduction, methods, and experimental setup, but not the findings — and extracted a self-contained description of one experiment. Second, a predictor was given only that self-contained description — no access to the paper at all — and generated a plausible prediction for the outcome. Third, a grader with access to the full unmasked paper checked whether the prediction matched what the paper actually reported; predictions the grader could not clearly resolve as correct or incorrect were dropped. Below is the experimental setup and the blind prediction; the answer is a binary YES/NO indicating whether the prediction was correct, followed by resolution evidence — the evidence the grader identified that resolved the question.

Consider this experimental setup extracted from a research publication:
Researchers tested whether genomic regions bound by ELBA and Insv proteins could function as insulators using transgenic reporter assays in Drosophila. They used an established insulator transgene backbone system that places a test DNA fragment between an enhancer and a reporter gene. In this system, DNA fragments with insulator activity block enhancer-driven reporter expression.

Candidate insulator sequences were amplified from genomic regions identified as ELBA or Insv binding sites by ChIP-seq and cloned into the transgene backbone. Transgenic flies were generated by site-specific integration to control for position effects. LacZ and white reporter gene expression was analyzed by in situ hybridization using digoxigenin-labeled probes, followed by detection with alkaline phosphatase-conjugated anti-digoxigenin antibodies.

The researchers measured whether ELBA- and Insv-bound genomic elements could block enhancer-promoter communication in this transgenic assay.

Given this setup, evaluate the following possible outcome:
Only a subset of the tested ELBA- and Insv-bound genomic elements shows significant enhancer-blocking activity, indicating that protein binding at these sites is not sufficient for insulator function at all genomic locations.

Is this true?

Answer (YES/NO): YES